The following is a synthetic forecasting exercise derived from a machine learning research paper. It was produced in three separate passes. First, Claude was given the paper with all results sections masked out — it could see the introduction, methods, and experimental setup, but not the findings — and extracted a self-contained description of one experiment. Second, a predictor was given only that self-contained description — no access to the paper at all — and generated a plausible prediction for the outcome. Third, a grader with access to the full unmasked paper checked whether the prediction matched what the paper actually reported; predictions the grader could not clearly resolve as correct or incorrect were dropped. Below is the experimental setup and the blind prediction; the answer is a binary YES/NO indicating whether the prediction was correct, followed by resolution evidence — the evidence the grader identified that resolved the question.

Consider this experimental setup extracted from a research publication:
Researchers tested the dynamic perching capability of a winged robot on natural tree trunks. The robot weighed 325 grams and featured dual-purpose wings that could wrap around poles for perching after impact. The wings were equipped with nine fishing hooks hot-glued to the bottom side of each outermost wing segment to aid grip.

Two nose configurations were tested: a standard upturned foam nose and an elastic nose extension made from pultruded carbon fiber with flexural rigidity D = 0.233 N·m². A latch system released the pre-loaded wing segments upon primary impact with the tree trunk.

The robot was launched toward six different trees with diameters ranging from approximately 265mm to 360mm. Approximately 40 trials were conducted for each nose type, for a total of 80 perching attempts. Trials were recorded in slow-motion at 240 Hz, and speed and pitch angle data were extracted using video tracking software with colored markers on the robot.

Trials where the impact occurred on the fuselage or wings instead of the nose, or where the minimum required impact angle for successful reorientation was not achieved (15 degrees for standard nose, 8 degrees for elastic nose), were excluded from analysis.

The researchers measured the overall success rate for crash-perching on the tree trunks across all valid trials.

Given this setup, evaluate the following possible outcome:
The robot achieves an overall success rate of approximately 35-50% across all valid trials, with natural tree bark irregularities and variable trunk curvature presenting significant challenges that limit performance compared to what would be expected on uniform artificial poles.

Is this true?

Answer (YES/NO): NO